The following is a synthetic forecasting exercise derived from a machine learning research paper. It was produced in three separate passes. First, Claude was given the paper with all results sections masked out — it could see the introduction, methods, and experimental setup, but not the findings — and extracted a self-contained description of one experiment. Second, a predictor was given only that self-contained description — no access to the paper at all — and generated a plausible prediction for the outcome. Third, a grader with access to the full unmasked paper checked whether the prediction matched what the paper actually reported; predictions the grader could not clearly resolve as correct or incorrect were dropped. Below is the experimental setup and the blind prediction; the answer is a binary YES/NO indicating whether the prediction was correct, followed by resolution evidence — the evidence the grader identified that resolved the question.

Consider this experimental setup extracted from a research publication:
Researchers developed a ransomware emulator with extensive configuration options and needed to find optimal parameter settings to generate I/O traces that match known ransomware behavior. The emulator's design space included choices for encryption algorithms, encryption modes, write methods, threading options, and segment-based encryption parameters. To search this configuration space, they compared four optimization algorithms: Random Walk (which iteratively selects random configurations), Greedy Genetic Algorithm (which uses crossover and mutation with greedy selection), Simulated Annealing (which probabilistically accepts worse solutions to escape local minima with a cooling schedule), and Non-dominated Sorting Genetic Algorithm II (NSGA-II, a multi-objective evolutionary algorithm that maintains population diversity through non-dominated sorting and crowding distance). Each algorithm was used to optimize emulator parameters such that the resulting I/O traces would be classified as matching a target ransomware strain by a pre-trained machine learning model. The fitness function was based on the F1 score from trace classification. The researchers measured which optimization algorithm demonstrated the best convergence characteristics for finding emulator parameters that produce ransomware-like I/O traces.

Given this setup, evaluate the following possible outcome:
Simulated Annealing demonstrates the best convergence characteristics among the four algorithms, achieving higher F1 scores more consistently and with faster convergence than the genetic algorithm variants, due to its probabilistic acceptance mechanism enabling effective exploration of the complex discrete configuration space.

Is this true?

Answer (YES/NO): NO